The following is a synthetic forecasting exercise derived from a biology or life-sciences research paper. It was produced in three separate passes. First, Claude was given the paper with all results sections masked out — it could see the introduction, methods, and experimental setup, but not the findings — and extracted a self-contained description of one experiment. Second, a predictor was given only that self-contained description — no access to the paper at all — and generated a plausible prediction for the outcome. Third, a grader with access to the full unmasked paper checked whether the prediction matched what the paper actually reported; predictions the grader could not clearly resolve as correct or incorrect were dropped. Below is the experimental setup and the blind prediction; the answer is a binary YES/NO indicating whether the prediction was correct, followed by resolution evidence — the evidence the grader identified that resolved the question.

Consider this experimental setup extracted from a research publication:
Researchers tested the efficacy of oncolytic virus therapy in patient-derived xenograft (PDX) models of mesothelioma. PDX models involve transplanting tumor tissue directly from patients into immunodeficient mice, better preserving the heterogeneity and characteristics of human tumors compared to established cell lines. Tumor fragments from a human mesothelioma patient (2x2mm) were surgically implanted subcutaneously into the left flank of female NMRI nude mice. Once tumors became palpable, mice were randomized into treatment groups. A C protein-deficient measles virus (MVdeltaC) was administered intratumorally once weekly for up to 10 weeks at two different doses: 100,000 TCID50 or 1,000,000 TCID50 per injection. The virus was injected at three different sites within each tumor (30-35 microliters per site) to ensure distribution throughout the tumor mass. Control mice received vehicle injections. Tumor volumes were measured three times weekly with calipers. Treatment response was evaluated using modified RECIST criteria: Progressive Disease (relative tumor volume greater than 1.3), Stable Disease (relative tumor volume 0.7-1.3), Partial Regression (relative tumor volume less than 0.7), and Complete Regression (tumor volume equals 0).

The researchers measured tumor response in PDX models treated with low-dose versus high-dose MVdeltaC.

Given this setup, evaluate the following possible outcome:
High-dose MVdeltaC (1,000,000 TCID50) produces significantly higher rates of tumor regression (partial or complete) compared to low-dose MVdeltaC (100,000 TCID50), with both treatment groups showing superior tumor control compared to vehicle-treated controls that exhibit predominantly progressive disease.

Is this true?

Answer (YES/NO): YES